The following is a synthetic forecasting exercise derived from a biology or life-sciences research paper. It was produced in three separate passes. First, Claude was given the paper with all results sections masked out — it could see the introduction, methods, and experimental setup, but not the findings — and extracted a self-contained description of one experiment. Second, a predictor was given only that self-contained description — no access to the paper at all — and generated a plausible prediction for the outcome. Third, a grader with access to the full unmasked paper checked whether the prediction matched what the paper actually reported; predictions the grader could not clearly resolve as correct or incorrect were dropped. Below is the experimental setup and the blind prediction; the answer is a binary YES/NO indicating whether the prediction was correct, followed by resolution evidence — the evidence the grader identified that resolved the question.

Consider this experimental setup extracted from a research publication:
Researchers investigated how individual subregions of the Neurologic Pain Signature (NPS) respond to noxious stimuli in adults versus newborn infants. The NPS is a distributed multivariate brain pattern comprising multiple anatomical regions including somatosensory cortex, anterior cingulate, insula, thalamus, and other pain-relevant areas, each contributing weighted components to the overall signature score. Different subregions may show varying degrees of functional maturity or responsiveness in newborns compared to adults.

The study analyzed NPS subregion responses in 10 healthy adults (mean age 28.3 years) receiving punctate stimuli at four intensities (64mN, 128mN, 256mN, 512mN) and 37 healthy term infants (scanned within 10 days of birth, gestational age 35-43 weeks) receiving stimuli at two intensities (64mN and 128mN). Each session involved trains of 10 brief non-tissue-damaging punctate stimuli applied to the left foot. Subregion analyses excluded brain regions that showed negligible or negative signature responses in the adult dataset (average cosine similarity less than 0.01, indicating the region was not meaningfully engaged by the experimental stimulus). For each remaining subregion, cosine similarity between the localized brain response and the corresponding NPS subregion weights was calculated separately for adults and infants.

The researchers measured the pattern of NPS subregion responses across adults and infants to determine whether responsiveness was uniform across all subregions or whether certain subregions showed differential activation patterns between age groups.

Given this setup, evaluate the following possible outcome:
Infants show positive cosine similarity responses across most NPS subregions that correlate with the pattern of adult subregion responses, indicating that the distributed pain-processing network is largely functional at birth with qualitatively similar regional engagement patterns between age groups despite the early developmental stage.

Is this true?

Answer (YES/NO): NO